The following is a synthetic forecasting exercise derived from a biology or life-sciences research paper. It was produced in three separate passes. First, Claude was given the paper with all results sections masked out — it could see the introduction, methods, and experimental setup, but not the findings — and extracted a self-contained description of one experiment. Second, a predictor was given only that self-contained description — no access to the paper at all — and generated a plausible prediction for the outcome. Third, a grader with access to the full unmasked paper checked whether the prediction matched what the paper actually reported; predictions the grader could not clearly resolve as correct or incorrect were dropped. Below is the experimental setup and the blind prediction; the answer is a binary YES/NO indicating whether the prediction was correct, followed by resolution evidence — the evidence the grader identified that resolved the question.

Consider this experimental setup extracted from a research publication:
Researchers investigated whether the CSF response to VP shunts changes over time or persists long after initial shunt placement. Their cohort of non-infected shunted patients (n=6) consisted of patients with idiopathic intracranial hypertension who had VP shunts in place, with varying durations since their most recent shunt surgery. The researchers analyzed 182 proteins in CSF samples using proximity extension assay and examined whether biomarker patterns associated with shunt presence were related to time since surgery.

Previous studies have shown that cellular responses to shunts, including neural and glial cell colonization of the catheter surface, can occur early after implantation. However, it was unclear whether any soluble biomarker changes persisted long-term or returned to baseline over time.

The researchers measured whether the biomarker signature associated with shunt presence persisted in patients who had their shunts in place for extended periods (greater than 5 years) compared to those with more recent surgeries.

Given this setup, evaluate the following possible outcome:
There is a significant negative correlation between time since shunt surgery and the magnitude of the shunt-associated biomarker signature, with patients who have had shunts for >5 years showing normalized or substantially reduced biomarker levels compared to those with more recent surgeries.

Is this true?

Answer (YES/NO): NO